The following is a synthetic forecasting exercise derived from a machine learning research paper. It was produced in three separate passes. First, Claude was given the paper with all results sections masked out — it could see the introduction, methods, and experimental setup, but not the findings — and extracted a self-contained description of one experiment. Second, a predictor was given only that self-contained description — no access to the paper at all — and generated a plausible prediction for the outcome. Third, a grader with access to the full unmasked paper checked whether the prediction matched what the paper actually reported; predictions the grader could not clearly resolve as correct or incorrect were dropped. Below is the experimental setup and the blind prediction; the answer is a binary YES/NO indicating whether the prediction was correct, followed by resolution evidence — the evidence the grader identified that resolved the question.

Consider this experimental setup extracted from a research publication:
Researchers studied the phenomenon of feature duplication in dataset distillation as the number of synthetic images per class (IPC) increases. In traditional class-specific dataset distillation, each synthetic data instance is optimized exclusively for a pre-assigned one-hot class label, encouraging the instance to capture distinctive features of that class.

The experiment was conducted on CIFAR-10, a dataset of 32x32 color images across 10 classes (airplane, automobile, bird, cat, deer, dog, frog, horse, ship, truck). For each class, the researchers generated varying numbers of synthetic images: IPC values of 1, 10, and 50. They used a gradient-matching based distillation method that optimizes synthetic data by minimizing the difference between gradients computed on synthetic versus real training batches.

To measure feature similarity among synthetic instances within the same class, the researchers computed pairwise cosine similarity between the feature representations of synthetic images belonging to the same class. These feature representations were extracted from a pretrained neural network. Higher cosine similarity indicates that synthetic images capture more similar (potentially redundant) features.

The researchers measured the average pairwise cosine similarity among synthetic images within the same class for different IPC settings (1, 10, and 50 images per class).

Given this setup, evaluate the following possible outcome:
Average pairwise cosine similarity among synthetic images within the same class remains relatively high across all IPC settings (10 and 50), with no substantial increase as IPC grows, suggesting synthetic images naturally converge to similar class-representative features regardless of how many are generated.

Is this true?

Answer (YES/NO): NO